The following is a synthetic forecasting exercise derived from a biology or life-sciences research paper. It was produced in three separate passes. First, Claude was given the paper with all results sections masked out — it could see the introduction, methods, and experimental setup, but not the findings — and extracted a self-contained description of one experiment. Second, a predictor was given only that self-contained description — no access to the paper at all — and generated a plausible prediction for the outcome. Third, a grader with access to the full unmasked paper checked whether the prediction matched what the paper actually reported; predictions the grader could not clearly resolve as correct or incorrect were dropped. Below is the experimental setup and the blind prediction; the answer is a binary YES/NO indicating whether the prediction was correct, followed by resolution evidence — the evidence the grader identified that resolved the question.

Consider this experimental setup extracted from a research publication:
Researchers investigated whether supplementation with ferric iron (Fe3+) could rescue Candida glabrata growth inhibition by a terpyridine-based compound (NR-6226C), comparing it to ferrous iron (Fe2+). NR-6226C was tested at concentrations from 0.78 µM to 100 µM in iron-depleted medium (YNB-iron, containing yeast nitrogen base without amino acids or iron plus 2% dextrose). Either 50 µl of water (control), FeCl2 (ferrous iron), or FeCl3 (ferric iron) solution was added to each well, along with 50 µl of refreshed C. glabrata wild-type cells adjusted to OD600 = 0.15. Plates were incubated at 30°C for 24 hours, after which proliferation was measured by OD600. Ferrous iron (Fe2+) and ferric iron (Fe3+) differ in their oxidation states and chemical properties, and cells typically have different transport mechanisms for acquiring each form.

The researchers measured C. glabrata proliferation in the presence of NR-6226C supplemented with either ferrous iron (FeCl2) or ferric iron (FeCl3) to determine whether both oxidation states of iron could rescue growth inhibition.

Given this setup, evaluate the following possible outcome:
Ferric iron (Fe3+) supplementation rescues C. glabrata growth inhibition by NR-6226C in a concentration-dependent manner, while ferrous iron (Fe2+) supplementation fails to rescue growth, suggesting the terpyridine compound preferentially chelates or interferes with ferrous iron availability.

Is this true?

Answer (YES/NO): NO